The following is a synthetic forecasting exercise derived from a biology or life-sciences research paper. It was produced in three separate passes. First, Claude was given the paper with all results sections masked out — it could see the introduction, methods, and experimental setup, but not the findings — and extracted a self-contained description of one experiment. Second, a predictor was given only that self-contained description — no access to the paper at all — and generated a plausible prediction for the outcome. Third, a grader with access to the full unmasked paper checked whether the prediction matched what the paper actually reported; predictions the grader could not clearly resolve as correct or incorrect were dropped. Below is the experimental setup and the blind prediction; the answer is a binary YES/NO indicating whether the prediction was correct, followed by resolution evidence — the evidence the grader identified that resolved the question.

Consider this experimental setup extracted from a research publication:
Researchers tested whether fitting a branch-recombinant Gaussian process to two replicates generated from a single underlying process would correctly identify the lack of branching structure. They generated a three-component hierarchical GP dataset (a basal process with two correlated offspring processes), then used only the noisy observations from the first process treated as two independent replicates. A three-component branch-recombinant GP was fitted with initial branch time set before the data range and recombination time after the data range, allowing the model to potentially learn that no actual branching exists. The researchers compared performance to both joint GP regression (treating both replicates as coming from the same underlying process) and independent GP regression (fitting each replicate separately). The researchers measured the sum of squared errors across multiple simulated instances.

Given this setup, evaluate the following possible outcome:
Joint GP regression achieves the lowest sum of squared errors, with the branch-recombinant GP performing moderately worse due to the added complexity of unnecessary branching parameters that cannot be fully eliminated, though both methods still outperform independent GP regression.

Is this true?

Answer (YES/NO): NO